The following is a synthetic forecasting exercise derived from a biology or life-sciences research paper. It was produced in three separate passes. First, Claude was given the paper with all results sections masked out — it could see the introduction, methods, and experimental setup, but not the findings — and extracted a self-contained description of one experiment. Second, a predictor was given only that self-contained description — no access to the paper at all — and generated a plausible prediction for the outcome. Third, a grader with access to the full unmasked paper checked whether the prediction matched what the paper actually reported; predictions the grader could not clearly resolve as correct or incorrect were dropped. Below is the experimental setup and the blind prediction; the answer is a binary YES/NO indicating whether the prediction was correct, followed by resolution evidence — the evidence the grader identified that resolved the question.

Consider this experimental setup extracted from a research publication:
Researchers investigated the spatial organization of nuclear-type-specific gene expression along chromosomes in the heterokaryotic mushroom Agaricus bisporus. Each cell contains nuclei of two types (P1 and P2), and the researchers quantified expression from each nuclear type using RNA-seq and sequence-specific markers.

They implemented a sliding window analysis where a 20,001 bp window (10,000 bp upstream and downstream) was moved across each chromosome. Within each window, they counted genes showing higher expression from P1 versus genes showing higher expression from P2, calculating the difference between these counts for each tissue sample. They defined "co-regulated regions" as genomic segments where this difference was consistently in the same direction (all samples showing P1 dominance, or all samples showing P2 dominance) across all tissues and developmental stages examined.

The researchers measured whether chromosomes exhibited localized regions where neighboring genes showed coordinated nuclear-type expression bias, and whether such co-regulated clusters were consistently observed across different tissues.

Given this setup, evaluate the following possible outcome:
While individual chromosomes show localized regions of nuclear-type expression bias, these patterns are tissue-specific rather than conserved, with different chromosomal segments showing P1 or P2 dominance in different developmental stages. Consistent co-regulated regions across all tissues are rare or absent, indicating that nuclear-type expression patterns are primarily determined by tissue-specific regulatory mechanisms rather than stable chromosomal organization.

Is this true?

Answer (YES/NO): NO